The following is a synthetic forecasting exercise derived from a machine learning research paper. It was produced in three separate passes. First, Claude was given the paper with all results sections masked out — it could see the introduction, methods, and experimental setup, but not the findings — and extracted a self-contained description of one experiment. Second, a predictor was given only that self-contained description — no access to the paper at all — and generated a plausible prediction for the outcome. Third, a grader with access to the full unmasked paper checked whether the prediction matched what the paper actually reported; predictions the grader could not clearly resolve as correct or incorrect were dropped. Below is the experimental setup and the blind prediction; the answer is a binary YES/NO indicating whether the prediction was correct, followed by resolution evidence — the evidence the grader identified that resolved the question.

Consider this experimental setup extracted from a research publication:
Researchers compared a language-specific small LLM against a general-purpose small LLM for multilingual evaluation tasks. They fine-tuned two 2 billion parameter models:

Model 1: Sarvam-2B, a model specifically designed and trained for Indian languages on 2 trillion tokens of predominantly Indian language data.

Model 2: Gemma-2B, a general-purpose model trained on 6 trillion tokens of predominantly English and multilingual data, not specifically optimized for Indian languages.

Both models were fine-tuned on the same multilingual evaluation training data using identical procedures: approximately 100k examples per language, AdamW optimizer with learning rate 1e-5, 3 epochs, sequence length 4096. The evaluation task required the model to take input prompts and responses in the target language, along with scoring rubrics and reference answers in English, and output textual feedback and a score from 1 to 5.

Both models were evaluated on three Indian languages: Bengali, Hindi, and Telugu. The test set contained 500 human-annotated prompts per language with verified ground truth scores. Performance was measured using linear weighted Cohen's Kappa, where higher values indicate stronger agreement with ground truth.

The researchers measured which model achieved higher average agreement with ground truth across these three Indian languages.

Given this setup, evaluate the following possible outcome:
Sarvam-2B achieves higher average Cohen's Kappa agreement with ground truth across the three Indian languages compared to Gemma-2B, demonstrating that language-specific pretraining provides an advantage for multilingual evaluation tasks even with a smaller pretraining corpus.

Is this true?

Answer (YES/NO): NO